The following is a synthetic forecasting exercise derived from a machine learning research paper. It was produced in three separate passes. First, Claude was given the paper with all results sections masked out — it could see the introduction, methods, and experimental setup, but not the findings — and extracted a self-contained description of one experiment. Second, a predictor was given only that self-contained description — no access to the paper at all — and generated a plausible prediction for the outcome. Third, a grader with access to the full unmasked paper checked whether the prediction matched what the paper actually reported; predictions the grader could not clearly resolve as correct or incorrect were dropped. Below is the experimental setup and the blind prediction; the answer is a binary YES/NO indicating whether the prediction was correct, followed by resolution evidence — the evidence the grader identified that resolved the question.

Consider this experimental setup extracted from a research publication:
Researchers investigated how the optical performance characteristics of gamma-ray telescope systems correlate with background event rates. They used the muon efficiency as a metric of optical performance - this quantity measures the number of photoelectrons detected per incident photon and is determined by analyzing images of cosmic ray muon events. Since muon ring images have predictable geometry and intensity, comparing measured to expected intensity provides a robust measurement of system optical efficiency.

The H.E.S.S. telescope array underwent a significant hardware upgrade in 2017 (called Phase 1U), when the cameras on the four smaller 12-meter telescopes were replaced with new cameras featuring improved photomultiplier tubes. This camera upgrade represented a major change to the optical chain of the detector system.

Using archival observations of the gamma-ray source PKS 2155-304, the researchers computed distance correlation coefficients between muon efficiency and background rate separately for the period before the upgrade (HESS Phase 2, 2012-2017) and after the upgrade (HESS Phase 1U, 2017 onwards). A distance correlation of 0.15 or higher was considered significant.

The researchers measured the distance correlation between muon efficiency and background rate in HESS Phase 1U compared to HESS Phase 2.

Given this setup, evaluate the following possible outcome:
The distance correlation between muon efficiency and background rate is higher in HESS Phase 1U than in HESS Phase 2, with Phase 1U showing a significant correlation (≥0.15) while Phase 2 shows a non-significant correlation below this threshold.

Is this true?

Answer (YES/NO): NO